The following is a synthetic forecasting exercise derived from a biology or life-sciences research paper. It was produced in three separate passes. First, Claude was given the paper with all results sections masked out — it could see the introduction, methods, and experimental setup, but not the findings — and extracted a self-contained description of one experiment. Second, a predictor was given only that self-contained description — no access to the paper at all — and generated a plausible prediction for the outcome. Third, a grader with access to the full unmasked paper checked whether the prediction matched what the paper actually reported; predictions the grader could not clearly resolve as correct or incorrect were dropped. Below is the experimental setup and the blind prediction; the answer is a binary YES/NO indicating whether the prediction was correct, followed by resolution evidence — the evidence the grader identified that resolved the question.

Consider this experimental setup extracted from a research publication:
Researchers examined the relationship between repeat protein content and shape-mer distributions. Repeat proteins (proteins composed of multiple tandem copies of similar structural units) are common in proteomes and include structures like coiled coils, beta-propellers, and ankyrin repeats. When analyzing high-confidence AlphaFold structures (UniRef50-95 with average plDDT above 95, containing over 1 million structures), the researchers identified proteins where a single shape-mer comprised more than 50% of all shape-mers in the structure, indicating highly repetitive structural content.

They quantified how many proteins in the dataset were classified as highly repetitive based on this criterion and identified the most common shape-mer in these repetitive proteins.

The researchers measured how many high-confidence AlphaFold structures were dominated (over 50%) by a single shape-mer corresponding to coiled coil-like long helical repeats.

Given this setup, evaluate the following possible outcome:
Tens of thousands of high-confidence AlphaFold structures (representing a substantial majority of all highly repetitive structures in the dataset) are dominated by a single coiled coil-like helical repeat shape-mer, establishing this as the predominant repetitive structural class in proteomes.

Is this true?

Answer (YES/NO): NO